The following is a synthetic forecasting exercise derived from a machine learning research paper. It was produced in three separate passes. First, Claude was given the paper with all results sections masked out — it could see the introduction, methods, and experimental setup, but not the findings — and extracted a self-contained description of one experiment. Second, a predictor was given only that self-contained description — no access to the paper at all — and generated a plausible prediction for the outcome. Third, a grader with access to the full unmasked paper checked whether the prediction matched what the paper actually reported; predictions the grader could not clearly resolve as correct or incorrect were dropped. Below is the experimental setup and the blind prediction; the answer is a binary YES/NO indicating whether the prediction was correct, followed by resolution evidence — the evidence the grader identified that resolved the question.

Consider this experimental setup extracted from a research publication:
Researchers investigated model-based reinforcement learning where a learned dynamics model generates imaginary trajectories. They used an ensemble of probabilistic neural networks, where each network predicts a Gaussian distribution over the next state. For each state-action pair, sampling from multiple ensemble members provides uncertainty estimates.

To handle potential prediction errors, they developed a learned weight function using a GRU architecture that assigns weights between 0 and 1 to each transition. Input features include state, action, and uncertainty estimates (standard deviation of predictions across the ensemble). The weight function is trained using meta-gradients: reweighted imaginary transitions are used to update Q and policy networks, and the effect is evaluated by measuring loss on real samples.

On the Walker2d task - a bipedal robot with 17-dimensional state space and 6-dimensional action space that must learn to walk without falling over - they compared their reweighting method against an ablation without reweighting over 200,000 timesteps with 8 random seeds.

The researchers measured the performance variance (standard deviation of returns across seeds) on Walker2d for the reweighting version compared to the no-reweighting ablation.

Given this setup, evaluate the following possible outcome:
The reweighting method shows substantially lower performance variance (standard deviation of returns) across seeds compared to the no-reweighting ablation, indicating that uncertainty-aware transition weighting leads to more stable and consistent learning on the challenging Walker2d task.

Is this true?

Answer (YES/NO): YES